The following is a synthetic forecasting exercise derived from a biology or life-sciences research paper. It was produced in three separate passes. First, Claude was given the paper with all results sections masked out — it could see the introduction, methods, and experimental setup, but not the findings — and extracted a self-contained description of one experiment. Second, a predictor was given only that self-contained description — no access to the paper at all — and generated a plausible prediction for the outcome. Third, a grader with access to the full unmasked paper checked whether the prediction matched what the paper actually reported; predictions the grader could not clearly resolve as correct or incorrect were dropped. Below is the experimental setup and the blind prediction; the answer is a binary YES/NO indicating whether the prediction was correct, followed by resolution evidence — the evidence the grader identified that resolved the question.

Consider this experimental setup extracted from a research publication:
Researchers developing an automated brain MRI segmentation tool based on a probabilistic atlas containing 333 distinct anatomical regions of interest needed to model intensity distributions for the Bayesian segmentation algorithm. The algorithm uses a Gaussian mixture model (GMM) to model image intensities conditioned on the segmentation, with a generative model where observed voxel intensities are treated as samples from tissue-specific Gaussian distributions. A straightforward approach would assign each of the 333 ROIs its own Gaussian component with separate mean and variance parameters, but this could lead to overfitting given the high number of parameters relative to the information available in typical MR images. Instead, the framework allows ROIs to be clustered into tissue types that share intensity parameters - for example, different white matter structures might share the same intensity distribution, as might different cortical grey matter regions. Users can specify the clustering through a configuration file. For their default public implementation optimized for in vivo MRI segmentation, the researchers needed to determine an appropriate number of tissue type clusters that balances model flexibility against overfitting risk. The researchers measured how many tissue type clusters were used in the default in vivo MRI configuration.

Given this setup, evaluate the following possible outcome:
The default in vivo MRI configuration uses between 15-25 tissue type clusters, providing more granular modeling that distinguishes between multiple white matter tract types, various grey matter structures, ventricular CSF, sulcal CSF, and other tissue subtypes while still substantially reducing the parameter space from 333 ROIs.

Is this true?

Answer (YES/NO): YES